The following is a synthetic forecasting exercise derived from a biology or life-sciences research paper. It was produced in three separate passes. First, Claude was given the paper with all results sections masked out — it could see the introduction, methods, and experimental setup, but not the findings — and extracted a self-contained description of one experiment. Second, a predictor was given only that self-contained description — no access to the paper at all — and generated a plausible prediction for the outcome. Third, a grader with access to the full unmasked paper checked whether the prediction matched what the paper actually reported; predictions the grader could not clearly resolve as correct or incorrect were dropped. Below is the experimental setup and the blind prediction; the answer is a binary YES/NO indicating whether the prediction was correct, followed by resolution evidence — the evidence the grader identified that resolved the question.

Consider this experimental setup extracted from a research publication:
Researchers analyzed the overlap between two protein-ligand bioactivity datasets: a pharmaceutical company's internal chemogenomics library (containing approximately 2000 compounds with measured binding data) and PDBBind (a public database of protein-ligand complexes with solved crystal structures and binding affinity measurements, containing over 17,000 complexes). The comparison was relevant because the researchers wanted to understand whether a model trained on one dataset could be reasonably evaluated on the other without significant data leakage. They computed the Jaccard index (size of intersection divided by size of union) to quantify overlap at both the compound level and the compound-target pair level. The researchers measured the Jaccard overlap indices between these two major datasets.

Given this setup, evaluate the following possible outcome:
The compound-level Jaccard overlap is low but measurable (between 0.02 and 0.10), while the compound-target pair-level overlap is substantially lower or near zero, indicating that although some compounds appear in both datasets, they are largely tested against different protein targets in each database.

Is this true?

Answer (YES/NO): YES